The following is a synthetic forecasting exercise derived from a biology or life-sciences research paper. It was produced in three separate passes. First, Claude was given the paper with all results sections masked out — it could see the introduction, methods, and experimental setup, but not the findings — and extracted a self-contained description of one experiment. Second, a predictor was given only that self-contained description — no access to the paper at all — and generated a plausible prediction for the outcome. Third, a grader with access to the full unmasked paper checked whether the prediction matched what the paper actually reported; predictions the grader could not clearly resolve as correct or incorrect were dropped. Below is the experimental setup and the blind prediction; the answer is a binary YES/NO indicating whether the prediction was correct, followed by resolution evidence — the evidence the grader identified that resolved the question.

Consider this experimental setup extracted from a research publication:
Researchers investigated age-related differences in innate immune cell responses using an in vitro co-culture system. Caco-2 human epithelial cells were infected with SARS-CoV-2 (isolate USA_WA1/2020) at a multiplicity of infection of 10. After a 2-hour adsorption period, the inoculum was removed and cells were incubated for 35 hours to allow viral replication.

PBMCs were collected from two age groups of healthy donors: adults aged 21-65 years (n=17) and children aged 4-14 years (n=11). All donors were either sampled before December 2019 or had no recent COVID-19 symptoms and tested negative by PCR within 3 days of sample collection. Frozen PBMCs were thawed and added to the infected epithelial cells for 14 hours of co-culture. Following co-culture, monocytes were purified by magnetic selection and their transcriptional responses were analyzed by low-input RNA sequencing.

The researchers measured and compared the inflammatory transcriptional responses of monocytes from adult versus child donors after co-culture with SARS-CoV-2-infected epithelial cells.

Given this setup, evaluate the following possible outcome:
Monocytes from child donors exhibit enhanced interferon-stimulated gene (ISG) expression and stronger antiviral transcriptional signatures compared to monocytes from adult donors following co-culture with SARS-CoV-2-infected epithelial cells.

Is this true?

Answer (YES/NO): NO